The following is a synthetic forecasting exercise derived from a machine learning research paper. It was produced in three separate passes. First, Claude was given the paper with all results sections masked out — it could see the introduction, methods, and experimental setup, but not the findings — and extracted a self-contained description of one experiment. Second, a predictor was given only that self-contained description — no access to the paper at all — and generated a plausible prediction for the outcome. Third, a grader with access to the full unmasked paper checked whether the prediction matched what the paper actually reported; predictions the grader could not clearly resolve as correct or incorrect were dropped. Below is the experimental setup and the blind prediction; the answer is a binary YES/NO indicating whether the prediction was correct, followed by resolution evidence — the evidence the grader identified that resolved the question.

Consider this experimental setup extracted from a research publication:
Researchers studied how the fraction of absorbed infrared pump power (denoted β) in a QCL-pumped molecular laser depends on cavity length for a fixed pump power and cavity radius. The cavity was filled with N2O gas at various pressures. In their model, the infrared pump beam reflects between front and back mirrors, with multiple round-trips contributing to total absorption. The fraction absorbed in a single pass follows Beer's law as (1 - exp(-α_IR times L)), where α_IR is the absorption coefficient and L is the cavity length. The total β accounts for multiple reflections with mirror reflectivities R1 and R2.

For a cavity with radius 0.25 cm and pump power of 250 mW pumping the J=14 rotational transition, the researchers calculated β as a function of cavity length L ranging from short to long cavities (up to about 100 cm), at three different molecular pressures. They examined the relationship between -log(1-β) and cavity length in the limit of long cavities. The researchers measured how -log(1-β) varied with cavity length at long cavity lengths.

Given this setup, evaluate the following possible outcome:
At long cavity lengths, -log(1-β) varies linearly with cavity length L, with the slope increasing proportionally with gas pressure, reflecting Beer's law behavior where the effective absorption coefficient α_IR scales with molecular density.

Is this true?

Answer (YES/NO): YES